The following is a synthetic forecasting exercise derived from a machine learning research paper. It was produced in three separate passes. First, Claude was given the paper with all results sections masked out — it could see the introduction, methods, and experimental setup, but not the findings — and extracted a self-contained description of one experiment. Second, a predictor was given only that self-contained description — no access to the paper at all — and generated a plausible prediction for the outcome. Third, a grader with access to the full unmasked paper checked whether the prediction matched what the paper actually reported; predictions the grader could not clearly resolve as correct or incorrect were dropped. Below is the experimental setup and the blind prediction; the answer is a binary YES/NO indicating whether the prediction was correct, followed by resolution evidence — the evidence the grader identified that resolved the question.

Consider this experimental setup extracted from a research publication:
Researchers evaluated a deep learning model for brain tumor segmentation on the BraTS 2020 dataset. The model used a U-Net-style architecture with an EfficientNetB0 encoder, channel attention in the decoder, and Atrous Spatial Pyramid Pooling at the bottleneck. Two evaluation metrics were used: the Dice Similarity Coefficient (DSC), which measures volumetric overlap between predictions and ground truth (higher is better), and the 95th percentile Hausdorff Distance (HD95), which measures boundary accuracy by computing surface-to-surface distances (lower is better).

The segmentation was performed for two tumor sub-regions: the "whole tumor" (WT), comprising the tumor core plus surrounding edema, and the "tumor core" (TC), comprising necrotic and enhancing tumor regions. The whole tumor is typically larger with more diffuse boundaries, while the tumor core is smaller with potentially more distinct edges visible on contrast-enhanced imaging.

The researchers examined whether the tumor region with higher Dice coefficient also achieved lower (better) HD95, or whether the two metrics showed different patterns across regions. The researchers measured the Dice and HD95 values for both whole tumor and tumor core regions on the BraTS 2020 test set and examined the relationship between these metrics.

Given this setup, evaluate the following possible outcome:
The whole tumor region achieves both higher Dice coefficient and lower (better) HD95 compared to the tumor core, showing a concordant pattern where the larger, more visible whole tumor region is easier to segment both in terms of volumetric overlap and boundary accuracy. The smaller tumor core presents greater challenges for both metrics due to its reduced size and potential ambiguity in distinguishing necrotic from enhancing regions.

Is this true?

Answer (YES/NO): NO